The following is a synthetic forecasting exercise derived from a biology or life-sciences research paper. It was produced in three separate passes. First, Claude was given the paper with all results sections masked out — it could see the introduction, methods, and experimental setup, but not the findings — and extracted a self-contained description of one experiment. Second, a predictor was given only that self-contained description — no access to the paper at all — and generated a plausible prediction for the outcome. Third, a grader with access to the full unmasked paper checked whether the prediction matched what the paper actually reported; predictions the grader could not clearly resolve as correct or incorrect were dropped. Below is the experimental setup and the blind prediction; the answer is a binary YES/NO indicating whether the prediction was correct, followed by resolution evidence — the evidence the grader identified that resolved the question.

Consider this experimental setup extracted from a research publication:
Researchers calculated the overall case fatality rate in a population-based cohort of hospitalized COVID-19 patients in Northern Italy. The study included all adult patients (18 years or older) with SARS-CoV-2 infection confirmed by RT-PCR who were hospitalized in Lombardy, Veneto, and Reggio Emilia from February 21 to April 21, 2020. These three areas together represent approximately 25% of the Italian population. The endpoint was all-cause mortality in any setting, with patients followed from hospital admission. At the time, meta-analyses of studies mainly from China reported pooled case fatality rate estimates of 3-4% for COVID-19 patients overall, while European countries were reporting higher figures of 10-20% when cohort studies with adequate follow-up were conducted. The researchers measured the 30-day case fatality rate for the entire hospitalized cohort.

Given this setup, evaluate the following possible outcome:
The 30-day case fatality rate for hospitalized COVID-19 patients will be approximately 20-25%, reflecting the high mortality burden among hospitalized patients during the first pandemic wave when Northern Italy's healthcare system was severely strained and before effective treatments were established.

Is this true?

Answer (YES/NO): NO